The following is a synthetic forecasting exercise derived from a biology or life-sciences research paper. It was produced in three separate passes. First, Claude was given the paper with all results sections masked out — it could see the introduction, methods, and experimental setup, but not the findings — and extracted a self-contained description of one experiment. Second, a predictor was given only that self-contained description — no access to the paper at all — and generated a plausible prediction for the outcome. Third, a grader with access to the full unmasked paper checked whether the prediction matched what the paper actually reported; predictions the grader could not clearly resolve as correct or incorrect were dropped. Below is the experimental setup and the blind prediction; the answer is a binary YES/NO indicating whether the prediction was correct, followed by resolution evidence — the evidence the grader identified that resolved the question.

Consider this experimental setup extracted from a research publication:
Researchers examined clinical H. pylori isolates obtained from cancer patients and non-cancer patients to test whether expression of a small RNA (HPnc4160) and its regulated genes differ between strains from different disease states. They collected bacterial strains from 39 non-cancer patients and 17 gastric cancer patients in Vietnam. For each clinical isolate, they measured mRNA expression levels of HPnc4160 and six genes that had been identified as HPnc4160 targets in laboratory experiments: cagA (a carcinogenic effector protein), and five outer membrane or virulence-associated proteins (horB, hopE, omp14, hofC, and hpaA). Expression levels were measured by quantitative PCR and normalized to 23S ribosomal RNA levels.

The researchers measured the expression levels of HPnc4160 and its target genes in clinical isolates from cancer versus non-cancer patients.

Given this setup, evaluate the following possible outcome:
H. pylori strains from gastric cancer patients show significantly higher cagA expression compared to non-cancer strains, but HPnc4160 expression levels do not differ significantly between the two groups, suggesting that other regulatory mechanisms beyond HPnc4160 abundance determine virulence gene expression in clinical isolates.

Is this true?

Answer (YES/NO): NO